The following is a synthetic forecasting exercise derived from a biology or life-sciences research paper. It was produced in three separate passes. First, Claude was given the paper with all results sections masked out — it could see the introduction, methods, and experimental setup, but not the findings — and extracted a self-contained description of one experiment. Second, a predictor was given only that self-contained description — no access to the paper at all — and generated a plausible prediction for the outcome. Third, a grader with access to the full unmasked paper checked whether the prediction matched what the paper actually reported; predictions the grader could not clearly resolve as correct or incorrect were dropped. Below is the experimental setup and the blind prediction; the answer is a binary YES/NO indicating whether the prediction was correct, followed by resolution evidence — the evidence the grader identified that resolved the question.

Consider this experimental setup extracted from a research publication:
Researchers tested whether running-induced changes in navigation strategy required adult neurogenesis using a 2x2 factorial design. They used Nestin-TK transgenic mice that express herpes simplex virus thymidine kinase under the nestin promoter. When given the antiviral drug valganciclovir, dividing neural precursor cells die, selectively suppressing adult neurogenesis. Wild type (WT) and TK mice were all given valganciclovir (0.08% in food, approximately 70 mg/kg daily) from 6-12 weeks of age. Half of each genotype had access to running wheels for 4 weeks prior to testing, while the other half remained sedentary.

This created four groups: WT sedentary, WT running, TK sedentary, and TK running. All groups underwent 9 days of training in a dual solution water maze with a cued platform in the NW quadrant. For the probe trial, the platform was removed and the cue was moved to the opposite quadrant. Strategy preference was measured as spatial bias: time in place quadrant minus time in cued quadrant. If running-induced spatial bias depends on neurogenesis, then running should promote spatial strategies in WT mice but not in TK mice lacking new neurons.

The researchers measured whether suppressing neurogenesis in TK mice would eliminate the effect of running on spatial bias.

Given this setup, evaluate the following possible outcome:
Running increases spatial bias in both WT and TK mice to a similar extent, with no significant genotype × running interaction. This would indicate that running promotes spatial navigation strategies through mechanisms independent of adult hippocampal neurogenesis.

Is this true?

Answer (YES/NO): YES